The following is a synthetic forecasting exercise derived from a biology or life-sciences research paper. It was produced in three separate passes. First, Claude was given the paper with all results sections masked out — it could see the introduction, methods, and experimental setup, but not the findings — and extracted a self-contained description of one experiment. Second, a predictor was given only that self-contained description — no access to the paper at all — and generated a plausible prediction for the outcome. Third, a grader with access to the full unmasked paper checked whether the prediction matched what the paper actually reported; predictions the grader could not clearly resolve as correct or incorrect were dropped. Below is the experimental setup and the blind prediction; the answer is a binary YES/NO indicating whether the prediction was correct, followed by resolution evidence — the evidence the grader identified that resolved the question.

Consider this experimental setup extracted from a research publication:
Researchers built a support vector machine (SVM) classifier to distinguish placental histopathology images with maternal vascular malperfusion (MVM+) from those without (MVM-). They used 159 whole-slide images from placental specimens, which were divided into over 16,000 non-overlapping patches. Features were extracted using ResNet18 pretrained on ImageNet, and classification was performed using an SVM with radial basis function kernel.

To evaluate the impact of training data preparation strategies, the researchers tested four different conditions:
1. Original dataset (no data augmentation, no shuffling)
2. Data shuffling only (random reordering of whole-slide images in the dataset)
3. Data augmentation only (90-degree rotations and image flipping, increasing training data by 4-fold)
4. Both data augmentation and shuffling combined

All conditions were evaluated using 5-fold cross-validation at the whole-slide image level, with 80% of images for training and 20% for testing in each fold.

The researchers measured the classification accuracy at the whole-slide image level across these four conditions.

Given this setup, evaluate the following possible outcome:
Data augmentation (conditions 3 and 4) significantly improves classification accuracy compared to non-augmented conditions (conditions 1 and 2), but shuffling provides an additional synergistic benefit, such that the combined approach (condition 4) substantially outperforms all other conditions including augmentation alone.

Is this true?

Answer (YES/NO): NO